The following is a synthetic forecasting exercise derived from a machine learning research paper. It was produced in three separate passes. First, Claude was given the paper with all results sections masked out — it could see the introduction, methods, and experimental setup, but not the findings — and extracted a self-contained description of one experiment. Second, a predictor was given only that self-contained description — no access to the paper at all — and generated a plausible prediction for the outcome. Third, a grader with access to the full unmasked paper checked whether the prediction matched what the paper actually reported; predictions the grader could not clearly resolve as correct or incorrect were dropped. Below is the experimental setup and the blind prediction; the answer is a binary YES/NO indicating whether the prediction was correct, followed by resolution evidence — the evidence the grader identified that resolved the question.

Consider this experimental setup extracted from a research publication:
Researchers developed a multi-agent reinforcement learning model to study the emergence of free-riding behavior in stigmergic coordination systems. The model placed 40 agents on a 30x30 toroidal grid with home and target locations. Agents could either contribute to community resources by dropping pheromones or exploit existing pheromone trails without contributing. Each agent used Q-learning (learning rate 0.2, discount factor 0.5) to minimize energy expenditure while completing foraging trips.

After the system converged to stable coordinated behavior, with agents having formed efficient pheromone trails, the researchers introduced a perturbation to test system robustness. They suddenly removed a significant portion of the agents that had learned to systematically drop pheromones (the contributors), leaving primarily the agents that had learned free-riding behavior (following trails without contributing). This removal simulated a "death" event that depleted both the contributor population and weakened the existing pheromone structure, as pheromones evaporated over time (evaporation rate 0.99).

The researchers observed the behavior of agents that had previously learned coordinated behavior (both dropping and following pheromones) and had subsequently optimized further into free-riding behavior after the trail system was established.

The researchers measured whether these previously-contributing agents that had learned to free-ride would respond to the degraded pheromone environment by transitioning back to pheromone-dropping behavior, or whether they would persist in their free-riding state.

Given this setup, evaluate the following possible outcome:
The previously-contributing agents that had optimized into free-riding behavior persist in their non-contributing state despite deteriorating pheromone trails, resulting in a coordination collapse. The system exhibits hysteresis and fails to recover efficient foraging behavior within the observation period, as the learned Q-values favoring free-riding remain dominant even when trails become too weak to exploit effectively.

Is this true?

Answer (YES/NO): NO